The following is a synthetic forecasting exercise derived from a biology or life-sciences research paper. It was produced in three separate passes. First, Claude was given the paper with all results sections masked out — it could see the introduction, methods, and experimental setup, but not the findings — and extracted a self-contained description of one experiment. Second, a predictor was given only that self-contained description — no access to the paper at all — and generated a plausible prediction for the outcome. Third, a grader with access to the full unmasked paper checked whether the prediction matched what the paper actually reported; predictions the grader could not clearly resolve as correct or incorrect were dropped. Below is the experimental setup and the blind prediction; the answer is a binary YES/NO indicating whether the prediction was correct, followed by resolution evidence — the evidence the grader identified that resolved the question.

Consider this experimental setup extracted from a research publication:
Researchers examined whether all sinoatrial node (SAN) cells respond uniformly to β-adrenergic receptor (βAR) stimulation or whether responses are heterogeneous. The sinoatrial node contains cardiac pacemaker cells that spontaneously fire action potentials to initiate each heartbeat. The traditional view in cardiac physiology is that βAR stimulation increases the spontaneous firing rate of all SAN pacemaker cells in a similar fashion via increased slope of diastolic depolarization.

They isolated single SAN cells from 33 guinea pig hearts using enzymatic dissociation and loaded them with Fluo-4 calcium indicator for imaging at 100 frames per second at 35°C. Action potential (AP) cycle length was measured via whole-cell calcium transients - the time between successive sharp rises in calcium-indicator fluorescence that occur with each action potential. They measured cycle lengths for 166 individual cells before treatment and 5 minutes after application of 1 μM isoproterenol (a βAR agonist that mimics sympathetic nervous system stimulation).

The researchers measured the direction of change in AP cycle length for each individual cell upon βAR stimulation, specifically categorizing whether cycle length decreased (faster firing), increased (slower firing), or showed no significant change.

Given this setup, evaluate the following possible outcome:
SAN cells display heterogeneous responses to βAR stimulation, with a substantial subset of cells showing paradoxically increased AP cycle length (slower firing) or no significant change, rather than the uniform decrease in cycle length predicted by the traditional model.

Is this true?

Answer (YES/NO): YES